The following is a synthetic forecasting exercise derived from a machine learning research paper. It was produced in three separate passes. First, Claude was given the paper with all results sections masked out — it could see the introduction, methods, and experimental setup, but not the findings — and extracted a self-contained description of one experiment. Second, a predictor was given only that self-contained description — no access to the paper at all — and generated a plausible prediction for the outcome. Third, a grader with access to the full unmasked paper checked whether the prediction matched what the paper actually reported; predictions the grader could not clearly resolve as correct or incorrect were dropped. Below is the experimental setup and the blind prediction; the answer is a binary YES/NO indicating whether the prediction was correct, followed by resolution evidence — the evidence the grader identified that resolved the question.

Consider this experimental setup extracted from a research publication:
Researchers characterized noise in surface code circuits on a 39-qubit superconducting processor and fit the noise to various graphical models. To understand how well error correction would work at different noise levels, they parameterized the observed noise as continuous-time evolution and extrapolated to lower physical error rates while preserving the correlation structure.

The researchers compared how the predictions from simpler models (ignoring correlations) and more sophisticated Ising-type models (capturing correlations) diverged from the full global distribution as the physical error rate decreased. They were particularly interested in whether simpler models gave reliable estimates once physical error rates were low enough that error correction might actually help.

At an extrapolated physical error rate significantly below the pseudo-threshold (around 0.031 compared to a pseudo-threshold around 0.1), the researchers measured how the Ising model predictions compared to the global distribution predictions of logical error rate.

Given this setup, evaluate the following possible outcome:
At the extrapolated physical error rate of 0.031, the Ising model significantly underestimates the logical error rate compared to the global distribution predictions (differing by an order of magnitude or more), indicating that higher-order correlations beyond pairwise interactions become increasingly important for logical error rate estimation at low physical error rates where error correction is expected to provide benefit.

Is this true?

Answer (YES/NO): NO